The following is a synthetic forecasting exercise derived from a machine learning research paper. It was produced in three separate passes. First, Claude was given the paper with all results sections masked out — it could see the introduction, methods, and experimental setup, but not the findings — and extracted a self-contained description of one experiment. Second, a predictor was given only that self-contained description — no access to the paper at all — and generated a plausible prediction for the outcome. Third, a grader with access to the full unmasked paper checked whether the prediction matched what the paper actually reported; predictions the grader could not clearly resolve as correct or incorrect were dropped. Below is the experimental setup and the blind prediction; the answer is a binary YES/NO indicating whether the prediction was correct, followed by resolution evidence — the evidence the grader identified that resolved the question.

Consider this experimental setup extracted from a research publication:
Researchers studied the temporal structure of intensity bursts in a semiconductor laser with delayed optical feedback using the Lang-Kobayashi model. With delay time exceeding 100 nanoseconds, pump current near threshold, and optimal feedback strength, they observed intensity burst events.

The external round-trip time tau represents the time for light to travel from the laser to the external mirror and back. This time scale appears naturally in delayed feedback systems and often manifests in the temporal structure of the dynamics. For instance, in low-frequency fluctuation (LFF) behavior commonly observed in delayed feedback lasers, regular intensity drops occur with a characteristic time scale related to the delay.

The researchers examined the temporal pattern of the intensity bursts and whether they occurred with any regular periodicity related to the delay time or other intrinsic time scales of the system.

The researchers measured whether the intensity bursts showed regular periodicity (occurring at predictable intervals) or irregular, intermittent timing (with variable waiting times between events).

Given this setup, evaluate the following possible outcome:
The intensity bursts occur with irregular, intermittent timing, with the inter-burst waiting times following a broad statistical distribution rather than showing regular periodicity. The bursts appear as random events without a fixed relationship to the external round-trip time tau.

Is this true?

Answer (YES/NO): YES